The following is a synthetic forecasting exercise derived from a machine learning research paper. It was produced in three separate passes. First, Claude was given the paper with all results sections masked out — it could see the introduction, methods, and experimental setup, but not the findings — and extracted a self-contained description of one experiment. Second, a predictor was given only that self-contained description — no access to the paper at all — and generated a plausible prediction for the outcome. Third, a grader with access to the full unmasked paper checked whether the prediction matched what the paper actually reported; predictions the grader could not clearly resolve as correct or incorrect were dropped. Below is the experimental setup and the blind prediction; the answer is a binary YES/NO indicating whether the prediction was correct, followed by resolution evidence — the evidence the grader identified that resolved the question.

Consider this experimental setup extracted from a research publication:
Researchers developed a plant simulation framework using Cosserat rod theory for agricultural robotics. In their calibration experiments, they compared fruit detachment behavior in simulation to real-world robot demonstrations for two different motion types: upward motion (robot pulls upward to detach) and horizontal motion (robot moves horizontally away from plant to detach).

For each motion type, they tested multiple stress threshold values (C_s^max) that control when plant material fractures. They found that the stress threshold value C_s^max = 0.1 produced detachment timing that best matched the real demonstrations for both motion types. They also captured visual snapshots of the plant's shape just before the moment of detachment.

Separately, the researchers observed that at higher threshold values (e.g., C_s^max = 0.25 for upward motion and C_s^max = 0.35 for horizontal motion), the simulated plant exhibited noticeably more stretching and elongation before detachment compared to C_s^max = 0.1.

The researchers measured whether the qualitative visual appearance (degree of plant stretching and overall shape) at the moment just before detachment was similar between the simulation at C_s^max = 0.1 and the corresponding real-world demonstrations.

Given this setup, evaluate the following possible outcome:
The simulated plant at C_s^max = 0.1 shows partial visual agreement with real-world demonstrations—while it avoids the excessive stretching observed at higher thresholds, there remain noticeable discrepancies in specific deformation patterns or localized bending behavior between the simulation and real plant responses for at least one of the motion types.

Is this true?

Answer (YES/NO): NO